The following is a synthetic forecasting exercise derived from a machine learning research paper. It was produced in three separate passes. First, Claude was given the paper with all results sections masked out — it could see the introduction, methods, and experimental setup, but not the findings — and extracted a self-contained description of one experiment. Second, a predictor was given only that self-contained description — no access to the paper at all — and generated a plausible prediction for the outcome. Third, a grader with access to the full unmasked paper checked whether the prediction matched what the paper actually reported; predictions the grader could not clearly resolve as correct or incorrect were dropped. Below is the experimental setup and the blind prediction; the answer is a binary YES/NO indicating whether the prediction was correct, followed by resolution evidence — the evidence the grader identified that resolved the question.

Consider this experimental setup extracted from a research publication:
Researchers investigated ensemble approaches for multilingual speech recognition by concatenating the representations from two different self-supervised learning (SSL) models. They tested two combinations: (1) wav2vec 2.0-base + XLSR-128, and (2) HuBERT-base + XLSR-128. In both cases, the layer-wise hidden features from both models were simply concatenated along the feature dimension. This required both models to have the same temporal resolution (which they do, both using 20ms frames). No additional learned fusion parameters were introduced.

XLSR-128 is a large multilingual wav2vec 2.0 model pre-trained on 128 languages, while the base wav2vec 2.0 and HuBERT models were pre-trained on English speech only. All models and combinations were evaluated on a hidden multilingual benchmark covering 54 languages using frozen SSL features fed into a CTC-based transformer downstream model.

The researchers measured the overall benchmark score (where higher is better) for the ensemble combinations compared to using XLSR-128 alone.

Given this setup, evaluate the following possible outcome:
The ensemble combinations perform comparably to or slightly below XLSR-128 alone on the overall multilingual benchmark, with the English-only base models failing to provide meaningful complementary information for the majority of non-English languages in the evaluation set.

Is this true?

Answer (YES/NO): YES